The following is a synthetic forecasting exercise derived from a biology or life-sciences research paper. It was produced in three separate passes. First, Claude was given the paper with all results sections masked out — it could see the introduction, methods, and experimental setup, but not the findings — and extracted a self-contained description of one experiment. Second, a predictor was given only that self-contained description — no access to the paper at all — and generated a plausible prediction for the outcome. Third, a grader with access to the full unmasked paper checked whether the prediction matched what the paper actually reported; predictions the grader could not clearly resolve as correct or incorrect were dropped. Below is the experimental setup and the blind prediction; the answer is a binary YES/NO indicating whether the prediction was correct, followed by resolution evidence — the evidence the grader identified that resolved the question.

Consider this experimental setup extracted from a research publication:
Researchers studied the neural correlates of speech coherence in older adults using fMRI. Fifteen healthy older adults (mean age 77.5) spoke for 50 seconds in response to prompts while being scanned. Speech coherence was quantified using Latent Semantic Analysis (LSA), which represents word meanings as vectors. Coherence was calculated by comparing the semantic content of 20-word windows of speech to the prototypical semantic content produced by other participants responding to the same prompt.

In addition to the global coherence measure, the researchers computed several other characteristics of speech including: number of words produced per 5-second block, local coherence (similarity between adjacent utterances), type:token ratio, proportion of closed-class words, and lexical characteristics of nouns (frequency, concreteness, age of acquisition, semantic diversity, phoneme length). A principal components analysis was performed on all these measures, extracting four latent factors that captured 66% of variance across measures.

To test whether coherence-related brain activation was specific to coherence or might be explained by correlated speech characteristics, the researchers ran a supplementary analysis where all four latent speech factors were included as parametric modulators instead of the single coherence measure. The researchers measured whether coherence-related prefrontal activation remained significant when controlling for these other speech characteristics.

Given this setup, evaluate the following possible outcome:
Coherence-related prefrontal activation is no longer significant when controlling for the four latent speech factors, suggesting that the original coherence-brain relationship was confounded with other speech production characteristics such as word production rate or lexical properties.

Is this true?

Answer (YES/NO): NO